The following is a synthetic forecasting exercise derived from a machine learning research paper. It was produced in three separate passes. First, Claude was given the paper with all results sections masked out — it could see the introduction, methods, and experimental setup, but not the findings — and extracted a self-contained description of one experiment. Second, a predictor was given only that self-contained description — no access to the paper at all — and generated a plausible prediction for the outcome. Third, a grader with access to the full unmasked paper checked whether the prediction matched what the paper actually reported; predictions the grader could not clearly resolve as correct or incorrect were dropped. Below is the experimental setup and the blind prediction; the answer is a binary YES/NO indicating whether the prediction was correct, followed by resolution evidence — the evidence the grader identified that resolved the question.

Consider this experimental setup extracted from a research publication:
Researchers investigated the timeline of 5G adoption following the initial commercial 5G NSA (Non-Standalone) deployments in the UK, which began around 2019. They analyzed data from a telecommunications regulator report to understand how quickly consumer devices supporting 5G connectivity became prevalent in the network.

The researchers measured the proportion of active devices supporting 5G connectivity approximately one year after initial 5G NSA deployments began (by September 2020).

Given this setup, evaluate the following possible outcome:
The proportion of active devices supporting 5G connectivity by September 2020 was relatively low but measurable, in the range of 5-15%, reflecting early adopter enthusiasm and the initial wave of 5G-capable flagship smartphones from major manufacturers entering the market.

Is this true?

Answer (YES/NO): NO